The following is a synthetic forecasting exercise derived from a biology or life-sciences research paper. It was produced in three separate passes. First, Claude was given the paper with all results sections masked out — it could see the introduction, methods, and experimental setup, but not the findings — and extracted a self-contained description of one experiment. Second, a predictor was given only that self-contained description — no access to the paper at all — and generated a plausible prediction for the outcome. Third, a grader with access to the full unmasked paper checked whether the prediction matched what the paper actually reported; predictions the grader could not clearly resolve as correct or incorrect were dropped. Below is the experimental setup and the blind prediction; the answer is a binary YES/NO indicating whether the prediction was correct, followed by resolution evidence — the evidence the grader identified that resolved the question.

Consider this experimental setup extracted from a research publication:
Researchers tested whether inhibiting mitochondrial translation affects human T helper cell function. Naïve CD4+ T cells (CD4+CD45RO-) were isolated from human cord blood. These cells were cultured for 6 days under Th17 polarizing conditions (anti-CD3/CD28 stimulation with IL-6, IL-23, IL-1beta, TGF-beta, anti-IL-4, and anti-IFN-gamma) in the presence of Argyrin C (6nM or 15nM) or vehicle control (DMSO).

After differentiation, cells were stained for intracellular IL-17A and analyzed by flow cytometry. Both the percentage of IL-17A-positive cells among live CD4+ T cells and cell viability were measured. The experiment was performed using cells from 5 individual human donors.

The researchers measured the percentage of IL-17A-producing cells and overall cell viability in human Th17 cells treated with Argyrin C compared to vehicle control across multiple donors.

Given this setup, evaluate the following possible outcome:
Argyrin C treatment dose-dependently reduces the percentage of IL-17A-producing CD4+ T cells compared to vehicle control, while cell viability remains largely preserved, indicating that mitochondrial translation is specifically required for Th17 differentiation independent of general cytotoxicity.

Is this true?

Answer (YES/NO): YES